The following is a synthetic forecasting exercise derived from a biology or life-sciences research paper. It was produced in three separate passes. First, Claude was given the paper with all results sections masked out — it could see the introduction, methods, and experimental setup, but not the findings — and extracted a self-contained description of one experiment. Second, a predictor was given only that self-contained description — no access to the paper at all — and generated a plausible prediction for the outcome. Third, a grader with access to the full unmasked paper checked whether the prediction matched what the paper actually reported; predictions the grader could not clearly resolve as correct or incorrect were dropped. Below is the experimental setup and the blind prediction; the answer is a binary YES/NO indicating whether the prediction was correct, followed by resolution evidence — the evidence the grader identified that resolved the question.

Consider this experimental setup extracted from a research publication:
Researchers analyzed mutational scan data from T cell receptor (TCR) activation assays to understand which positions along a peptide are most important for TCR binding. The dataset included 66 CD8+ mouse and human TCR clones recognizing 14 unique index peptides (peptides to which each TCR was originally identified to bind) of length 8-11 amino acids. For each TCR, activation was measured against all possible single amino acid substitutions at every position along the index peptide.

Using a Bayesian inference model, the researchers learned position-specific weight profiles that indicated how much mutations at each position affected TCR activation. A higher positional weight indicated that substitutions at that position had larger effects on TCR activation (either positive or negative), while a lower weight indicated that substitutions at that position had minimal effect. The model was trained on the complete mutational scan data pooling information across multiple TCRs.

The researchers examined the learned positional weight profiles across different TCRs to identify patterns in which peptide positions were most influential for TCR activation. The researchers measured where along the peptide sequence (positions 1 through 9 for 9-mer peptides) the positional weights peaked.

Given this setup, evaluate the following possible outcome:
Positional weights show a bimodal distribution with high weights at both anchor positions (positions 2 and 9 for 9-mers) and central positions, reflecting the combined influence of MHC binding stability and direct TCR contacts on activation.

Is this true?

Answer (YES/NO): NO